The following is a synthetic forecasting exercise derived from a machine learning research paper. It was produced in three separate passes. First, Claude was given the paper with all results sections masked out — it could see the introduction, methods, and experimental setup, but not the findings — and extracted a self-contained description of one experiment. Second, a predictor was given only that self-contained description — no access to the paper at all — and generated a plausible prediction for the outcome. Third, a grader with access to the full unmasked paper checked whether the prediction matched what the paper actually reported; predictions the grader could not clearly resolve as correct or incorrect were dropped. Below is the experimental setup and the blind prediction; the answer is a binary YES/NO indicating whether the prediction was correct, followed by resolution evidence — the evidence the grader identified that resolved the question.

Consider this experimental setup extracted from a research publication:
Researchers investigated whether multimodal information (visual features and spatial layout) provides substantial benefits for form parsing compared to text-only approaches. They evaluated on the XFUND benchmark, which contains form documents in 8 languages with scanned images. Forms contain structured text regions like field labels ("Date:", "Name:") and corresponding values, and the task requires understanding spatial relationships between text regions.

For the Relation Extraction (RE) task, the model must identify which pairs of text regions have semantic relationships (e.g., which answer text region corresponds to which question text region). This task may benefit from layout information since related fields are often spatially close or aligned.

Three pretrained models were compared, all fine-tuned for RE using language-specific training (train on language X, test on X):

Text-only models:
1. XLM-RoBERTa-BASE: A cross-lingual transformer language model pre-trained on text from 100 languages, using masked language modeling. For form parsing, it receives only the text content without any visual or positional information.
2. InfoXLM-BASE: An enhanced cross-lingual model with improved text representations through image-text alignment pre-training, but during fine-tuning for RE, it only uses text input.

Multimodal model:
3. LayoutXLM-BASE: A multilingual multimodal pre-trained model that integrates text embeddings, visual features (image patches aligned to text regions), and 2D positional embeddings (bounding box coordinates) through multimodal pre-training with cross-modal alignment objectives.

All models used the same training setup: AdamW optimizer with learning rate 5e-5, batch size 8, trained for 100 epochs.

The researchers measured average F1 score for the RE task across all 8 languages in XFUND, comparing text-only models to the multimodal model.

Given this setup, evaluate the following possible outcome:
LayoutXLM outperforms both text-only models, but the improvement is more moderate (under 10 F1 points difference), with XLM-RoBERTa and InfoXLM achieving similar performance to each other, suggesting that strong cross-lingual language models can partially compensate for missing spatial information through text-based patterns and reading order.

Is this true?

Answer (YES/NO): NO